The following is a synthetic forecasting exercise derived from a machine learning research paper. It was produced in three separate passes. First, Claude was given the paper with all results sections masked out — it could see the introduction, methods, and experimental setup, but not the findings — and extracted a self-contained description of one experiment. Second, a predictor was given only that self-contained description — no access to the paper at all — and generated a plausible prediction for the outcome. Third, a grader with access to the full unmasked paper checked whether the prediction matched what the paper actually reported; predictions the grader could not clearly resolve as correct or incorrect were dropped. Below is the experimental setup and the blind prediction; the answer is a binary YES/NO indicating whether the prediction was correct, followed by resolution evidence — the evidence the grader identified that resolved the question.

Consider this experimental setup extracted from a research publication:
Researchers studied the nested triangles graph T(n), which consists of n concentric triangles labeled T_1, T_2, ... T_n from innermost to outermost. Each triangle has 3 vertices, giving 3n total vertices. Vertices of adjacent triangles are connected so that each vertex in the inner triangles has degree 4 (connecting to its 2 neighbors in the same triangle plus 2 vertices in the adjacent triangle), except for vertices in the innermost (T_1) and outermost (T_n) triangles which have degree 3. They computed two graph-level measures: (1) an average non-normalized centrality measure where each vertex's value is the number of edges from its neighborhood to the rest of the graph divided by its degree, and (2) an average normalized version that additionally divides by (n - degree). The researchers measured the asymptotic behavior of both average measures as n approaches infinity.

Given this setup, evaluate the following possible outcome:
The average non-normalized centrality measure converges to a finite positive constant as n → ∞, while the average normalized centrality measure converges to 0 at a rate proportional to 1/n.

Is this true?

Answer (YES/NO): YES